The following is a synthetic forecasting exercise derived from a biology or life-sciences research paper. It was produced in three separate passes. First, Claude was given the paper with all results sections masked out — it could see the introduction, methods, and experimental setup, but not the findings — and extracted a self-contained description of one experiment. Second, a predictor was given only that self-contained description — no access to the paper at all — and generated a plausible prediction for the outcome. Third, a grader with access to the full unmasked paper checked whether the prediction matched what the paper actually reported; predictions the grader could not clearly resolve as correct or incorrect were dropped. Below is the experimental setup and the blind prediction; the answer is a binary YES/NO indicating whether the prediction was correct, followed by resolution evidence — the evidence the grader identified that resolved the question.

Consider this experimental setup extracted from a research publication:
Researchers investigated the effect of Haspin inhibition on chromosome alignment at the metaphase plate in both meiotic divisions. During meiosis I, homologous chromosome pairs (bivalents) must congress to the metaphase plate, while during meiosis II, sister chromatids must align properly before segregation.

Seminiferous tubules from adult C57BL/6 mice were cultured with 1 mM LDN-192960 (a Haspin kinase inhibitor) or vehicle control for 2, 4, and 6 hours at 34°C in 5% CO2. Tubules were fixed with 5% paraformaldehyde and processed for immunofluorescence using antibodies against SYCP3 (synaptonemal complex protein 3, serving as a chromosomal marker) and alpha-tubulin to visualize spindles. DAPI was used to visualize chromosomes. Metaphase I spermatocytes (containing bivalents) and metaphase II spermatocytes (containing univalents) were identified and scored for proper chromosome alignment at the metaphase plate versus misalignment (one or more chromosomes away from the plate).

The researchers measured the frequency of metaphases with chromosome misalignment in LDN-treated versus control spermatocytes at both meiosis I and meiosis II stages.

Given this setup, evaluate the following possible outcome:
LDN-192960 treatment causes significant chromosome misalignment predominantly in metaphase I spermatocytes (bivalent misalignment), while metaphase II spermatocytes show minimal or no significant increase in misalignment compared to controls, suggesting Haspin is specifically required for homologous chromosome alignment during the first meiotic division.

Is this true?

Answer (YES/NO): NO